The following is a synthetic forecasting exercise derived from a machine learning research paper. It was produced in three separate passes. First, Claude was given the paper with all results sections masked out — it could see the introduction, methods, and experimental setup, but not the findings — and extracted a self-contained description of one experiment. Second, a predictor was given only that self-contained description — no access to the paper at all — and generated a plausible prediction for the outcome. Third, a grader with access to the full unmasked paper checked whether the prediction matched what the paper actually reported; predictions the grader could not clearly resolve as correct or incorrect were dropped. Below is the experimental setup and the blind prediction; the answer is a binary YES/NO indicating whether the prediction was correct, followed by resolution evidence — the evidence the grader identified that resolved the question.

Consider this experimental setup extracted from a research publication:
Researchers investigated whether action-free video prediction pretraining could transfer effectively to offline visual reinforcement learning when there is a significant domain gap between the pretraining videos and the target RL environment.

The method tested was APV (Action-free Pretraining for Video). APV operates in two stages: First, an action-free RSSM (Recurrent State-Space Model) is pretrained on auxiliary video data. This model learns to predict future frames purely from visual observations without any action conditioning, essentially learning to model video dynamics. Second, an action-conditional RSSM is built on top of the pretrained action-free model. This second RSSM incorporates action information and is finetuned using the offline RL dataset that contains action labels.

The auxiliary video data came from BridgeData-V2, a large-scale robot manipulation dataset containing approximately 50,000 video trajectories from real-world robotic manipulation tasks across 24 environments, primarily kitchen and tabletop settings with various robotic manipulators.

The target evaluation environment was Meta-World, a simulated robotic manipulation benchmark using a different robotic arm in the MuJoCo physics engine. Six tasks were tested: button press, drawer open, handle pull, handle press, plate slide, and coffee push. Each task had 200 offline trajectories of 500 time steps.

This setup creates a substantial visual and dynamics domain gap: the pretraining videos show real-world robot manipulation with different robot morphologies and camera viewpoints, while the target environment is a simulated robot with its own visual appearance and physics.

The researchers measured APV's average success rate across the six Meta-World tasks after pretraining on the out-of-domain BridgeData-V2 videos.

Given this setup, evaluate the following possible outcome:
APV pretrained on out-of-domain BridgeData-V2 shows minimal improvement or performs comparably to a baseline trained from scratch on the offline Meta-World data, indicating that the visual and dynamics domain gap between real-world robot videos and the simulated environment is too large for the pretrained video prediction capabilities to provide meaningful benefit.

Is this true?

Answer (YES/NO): NO